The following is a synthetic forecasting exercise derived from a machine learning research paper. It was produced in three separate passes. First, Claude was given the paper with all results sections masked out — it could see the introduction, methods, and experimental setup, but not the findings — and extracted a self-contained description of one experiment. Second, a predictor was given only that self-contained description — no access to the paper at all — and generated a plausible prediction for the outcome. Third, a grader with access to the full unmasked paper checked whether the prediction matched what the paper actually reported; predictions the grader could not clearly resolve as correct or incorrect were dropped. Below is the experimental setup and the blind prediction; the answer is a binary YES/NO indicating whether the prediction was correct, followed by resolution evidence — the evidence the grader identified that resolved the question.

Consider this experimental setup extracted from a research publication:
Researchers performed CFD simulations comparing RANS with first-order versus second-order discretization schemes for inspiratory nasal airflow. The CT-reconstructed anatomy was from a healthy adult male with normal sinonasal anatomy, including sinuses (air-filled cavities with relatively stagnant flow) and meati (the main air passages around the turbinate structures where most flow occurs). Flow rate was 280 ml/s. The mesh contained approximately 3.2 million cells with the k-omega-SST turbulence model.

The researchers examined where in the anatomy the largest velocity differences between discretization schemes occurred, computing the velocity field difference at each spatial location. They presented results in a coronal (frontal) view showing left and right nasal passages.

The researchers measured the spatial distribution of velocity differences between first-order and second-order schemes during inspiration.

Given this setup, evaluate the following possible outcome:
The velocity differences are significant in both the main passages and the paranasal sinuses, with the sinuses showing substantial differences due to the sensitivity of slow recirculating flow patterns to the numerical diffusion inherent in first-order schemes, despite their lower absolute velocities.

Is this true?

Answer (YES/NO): NO